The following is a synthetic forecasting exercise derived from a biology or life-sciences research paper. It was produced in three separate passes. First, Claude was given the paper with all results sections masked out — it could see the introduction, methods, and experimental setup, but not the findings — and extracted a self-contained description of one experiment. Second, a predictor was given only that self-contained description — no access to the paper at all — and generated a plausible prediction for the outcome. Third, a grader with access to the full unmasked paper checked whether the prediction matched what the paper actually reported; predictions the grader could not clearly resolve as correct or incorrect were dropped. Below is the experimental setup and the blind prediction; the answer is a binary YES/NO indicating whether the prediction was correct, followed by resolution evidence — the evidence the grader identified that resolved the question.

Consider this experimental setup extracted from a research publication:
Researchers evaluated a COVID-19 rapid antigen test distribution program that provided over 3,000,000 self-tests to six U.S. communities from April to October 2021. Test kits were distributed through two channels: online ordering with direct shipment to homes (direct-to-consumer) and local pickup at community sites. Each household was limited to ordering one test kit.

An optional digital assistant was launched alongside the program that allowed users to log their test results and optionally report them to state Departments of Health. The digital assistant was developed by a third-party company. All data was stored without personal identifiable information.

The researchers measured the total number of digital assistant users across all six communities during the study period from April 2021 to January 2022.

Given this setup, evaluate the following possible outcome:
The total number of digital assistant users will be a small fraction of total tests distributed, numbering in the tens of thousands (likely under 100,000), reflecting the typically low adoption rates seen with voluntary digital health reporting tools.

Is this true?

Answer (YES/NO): YES